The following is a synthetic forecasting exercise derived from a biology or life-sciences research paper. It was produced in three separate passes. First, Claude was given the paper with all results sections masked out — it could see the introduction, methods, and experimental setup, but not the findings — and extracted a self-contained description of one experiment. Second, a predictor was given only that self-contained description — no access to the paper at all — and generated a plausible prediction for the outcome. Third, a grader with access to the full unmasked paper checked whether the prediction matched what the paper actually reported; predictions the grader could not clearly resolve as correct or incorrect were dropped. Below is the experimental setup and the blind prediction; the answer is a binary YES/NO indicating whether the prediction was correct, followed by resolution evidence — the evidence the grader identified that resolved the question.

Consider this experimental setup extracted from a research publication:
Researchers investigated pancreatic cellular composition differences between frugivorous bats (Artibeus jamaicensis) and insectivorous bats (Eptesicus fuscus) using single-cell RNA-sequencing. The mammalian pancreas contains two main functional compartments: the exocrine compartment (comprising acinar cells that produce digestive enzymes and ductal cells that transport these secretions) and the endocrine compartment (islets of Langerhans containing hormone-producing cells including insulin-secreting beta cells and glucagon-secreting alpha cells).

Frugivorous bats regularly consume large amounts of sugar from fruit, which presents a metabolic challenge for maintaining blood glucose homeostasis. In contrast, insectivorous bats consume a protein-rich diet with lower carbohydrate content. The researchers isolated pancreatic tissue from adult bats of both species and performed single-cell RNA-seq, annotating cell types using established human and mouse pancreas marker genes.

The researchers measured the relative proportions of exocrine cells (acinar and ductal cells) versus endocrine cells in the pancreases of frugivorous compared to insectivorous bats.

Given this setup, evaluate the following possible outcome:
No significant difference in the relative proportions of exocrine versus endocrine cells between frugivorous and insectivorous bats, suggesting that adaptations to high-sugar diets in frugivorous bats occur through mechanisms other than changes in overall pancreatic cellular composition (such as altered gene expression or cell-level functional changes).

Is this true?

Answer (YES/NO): NO